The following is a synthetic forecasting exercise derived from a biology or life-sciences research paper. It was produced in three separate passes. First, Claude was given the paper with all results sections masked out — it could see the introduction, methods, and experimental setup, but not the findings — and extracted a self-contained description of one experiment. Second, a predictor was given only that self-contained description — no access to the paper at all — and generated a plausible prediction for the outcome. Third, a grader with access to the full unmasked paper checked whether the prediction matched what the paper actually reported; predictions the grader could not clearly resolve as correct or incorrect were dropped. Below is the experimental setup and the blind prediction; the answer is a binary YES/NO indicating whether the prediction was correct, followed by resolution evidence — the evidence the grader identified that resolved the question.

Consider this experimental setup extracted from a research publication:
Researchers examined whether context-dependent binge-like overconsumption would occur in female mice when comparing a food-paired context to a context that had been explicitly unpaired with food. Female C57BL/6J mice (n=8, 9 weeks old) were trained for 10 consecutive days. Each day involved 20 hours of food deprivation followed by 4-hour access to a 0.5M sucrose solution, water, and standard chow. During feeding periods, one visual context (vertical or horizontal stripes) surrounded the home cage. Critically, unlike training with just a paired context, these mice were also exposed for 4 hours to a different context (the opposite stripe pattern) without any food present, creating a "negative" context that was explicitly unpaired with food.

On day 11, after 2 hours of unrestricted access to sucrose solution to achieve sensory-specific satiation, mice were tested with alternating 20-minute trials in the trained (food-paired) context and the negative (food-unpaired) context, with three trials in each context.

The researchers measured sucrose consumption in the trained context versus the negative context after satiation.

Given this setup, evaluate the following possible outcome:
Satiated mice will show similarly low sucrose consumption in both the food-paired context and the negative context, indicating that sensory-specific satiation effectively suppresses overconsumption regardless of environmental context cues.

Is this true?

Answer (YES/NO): NO